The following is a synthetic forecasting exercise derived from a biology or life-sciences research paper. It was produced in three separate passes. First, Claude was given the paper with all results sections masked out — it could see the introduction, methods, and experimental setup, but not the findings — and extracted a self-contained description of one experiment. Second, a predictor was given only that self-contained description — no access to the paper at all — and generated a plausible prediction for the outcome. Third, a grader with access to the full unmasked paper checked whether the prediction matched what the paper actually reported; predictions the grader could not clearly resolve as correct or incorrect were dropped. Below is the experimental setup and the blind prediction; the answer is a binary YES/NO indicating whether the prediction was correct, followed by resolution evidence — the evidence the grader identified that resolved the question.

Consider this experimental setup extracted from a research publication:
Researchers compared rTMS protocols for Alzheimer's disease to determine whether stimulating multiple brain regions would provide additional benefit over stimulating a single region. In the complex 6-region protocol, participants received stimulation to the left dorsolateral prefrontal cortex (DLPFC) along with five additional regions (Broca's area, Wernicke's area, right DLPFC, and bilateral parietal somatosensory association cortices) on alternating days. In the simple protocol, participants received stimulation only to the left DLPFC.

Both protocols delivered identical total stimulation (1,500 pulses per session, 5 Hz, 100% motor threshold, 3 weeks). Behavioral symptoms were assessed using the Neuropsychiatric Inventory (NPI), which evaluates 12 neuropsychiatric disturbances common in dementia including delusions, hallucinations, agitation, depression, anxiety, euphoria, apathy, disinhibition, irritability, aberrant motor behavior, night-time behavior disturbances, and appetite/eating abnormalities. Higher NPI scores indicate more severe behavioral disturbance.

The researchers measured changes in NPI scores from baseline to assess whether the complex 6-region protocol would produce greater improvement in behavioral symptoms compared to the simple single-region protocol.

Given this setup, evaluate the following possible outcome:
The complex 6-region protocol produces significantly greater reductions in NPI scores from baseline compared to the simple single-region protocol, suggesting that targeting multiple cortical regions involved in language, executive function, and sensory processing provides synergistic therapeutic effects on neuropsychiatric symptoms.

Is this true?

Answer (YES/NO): NO